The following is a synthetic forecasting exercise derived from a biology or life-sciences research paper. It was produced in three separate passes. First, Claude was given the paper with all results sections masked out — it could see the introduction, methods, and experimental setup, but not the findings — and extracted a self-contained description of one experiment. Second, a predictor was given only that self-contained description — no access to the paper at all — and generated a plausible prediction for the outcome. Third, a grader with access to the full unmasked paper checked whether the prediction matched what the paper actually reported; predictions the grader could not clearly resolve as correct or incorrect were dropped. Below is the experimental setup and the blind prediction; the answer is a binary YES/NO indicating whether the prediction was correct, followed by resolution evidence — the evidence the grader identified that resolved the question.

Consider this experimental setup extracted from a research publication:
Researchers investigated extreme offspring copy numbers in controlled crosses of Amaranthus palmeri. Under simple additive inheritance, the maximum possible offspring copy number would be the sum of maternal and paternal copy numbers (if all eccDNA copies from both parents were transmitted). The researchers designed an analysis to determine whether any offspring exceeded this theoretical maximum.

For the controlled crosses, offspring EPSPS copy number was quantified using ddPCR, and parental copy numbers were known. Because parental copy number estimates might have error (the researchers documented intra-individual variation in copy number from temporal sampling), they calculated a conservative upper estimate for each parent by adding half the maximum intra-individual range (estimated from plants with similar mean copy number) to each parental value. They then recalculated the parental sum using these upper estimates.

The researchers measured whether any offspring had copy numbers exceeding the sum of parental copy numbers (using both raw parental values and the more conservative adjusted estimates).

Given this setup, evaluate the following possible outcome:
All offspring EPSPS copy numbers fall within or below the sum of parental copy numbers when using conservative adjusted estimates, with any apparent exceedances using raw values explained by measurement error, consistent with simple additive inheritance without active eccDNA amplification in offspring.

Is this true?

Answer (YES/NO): NO